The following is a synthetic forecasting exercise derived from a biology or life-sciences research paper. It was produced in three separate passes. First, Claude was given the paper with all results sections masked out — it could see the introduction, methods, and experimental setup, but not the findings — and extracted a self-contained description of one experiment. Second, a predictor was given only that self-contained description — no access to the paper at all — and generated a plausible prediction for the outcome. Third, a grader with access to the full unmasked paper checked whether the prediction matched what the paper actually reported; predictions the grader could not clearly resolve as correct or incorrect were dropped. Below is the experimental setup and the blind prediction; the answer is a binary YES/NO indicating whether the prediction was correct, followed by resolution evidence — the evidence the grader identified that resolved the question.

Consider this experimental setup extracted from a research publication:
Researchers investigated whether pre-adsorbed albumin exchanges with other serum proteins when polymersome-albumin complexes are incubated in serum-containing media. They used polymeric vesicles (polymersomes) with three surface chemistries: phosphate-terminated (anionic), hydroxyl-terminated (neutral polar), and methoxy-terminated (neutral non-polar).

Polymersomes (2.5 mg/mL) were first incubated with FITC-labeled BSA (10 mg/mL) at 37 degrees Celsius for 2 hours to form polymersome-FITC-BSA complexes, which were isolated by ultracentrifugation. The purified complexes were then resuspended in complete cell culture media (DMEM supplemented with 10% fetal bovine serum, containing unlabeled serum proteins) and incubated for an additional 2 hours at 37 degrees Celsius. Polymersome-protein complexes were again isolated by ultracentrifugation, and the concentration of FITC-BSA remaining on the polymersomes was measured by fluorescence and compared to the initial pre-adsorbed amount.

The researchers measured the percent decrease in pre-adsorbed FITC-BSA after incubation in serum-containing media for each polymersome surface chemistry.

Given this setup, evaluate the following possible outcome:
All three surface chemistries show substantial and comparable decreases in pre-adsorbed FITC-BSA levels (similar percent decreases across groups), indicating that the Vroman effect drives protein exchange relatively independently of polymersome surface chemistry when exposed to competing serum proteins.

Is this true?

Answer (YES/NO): NO